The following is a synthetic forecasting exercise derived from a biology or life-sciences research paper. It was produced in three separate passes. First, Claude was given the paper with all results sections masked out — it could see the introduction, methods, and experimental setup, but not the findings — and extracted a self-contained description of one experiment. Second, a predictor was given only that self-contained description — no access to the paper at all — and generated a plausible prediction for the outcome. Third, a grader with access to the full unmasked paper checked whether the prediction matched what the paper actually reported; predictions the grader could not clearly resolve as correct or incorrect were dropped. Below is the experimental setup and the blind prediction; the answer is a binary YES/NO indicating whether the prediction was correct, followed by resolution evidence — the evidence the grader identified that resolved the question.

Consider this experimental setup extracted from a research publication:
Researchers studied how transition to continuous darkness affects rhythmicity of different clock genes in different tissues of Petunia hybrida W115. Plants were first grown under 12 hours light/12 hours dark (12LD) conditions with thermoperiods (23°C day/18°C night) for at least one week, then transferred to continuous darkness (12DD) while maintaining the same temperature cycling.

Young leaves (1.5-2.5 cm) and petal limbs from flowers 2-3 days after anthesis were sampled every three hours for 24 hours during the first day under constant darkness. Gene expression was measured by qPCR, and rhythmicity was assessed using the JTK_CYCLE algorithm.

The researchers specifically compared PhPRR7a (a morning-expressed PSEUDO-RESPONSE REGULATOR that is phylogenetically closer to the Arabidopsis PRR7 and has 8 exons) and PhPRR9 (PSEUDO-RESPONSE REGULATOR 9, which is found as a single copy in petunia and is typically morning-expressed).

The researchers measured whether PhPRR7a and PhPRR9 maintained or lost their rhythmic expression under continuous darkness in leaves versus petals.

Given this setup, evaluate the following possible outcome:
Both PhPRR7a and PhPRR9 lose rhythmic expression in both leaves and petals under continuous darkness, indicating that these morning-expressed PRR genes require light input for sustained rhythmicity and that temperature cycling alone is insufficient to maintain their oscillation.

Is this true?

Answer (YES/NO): NO